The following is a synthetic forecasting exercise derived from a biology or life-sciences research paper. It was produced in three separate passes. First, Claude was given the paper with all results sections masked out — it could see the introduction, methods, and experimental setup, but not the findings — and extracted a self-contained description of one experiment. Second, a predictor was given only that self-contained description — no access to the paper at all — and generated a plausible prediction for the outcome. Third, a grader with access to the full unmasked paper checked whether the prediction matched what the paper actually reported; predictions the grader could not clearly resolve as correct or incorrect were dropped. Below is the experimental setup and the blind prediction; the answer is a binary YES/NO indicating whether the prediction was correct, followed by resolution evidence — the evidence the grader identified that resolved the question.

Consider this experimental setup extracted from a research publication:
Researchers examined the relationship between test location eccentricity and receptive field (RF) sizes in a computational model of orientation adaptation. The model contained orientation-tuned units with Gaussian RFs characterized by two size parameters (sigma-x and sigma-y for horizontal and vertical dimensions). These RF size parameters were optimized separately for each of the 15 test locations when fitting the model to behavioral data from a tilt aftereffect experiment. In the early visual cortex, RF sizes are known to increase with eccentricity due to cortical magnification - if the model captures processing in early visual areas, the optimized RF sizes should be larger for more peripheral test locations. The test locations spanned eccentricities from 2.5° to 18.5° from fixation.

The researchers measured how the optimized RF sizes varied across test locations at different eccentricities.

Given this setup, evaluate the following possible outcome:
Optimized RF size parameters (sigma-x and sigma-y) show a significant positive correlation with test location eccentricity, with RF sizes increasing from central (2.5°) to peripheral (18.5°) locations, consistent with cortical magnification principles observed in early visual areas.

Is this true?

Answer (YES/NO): NO